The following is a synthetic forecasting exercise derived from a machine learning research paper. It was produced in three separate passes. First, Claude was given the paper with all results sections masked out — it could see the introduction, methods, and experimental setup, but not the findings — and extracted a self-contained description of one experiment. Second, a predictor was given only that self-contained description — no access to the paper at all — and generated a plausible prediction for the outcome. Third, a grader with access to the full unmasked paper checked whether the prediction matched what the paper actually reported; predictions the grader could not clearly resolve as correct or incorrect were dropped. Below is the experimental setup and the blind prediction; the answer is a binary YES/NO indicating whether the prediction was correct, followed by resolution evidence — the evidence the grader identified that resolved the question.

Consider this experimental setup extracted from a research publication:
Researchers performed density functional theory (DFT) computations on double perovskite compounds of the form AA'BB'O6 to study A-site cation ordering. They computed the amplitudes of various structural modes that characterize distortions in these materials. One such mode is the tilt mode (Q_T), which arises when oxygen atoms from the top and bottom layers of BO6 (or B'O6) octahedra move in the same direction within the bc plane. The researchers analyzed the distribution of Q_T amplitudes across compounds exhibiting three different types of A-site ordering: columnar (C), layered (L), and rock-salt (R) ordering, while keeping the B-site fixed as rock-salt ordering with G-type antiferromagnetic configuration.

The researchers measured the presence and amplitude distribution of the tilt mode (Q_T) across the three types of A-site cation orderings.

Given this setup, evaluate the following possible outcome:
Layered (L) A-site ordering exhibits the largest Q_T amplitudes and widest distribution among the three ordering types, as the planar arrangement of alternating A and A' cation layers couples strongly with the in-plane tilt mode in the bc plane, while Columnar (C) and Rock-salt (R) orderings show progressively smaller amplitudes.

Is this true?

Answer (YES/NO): NO